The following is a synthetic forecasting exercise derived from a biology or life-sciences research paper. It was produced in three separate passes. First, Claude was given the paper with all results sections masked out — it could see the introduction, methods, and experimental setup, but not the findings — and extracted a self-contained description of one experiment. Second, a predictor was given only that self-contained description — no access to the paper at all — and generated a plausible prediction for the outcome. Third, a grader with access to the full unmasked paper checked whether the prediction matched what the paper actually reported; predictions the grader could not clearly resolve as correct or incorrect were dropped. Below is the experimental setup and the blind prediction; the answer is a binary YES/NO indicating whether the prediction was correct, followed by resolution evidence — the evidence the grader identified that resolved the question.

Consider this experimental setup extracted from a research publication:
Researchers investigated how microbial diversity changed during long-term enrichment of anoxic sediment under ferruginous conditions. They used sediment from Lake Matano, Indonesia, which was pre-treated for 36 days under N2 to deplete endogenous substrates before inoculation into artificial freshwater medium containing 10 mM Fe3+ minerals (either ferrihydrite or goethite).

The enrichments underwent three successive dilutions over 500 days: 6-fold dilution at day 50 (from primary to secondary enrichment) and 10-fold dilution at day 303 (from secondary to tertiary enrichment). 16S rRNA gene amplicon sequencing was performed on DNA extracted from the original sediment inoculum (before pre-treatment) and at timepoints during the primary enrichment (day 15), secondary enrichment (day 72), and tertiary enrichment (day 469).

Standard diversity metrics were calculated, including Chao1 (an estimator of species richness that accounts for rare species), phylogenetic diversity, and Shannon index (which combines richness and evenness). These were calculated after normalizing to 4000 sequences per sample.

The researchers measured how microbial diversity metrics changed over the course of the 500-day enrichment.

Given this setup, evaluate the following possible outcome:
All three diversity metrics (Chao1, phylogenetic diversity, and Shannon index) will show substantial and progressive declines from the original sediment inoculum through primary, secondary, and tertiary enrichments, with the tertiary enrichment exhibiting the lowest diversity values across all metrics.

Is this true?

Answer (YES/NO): YES